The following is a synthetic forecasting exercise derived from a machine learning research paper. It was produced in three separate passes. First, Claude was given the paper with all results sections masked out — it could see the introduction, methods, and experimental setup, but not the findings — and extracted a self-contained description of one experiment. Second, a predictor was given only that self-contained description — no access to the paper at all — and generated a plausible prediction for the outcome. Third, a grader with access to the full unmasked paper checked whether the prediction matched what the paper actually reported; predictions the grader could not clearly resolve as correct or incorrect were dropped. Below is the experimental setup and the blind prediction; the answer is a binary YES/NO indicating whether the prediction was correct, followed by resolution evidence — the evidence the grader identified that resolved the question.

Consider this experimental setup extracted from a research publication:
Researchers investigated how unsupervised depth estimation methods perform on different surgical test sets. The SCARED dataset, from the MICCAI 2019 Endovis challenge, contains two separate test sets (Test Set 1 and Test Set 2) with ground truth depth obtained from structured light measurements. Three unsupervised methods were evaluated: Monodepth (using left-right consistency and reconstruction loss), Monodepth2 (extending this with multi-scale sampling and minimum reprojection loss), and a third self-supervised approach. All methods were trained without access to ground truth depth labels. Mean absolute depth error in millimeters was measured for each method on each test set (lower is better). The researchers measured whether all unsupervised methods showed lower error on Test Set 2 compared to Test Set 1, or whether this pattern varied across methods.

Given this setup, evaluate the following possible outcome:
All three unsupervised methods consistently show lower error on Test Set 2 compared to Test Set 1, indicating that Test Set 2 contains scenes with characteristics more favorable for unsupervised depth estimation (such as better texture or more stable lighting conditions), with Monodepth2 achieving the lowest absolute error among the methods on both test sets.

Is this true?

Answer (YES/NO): NO